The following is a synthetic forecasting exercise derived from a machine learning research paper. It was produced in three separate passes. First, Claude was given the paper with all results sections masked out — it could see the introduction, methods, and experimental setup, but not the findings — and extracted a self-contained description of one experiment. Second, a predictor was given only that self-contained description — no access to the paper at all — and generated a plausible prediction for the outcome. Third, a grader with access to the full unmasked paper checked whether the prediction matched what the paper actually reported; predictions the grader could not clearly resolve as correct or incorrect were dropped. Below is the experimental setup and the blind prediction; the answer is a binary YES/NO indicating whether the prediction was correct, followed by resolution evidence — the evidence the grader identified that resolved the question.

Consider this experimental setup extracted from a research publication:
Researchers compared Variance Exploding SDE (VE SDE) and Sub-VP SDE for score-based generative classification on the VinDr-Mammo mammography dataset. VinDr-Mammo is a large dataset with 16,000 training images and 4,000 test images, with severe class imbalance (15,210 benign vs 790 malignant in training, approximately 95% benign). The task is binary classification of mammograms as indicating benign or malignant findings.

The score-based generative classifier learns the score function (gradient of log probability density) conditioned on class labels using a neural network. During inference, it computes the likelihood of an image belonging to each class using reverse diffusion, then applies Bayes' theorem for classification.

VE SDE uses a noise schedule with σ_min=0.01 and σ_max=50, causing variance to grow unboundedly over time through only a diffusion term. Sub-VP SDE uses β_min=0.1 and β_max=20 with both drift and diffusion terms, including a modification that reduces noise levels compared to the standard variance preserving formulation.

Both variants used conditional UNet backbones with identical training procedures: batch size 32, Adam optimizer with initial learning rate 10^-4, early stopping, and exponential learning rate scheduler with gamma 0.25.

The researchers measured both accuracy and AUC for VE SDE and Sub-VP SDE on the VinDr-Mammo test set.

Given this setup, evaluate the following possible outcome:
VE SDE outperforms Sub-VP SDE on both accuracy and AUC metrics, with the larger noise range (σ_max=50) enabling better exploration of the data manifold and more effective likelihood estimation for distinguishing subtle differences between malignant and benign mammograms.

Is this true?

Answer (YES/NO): NO